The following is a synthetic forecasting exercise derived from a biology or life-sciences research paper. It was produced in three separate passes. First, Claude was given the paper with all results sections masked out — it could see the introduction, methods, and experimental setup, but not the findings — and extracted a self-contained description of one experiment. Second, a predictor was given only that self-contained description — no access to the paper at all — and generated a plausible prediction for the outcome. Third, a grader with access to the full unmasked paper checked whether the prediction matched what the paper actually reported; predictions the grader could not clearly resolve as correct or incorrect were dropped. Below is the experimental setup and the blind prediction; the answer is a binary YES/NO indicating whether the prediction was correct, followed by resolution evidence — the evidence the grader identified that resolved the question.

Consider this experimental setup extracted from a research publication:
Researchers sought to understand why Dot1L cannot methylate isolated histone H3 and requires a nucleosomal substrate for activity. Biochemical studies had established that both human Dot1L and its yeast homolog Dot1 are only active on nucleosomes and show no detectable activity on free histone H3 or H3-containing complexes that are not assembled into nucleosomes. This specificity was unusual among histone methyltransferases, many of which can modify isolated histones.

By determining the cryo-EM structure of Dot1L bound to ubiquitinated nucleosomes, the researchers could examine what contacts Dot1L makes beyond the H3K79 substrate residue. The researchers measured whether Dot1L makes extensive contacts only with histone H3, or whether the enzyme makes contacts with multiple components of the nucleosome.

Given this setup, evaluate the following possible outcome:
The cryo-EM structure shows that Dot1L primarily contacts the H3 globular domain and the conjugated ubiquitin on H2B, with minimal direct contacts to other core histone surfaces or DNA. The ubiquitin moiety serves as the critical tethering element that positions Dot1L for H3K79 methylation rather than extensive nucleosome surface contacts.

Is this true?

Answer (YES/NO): NO